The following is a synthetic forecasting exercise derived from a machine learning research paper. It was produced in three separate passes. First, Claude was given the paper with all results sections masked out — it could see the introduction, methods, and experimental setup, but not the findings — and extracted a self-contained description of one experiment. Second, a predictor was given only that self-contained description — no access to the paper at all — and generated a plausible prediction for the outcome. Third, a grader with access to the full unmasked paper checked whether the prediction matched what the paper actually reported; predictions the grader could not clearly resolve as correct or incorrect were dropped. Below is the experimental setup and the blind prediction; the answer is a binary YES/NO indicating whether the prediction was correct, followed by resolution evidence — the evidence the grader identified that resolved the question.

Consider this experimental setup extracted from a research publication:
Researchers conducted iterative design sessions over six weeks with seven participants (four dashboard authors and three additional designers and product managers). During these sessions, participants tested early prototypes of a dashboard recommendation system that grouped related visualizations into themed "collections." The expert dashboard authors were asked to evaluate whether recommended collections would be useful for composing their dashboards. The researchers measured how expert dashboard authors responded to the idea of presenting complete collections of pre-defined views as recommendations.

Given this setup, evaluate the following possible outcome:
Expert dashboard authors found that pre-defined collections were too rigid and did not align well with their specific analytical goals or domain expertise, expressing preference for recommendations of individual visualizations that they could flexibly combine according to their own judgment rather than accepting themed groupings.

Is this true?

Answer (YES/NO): NO